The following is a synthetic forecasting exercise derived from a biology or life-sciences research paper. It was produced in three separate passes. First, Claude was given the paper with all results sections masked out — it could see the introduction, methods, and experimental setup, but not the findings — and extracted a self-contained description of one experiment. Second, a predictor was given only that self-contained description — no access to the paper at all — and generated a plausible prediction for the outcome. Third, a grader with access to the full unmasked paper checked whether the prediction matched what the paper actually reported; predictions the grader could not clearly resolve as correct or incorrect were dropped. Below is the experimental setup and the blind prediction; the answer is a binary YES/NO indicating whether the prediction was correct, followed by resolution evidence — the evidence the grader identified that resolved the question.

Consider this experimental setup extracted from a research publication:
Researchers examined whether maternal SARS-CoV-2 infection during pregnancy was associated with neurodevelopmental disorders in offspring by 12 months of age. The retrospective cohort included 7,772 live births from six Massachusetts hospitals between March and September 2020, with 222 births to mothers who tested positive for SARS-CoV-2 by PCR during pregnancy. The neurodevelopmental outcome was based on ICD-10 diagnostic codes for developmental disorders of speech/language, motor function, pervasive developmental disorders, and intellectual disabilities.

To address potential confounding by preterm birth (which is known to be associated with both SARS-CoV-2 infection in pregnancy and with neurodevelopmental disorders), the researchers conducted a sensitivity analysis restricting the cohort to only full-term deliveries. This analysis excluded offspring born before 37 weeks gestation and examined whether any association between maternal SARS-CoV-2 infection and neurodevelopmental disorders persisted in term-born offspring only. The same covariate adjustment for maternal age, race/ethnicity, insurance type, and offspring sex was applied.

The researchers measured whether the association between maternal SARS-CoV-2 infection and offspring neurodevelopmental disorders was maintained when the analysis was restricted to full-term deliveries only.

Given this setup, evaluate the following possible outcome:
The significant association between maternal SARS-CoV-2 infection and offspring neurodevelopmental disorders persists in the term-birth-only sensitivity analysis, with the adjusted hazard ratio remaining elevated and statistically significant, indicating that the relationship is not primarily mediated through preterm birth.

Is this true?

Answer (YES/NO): NO